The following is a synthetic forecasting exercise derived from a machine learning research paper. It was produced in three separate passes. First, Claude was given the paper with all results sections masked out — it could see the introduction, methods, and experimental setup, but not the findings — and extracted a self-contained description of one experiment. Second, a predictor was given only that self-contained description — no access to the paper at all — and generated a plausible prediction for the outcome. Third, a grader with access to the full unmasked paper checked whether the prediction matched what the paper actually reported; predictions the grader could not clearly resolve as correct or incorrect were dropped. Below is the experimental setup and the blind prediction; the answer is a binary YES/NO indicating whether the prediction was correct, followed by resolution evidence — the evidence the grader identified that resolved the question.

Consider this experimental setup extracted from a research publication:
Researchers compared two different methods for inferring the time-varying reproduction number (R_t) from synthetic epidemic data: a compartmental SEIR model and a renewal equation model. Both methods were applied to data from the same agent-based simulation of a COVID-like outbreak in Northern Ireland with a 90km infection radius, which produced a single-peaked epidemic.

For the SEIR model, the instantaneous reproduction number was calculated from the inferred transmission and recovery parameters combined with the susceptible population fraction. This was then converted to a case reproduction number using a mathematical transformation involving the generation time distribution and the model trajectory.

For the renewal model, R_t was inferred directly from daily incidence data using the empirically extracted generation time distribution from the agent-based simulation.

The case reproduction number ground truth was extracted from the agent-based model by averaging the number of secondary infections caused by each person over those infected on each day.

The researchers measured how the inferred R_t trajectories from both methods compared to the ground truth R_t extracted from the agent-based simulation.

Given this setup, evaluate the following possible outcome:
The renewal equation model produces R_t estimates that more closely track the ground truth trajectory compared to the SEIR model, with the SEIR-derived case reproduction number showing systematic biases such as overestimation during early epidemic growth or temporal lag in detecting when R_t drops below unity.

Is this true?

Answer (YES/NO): NO